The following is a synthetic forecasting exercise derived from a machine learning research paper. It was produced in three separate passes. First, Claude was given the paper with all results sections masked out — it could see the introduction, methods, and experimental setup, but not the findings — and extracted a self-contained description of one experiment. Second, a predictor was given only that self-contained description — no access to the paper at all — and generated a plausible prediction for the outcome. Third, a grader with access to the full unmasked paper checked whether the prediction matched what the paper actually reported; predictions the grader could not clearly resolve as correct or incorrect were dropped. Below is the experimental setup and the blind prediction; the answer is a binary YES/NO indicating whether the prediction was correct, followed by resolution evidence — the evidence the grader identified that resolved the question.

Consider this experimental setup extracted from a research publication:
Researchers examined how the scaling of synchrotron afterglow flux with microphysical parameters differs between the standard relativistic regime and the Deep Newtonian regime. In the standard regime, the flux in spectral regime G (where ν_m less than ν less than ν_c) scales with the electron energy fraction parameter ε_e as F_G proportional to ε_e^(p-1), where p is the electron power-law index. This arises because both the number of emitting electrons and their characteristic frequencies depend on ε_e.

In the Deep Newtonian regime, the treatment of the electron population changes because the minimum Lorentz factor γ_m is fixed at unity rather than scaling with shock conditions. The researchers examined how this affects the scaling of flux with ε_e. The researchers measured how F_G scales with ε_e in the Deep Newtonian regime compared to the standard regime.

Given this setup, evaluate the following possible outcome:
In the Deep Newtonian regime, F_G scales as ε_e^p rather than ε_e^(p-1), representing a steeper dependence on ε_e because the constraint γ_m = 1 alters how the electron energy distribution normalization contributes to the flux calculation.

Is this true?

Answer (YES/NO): NO